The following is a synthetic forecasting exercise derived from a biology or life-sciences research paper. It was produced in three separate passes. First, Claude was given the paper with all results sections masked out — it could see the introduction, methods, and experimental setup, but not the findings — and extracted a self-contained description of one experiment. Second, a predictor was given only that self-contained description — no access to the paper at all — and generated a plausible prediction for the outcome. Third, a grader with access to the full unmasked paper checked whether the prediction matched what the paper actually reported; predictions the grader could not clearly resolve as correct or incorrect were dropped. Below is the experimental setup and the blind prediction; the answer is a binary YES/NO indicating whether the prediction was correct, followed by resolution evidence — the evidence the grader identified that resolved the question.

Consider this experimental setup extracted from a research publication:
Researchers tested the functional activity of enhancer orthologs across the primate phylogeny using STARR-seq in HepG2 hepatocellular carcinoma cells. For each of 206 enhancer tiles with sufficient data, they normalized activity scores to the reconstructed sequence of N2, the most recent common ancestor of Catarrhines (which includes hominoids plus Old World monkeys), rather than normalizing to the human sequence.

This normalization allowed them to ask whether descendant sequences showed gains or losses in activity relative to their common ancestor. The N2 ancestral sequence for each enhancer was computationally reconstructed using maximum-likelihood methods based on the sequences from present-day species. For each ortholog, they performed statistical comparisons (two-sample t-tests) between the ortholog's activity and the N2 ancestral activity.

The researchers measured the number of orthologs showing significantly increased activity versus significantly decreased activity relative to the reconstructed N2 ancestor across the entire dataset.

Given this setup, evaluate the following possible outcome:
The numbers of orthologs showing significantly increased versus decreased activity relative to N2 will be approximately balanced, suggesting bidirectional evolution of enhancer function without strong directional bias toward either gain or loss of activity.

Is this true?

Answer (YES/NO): NO